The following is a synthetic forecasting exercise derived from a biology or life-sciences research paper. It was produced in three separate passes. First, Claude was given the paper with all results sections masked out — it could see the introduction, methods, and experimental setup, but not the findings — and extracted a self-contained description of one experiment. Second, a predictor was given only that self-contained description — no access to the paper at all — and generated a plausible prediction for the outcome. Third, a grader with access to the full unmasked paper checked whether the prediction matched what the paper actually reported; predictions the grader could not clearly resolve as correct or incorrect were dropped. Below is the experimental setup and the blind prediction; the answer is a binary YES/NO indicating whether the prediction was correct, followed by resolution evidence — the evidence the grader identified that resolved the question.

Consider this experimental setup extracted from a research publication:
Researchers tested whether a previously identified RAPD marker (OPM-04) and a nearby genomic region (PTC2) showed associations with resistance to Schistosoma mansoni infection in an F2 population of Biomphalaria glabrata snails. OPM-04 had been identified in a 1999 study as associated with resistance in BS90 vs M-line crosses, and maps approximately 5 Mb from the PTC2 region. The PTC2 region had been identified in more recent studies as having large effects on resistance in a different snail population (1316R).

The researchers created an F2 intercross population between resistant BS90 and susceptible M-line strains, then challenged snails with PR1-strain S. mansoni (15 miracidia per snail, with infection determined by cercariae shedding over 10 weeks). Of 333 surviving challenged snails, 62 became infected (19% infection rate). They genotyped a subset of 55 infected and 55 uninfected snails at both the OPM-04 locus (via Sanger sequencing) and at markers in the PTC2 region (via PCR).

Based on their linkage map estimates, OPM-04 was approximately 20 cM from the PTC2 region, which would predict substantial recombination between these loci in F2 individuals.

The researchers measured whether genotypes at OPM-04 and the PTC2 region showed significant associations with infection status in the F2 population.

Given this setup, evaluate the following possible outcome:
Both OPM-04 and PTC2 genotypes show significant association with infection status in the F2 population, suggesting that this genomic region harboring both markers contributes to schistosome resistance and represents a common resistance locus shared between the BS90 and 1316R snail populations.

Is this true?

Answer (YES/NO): NO